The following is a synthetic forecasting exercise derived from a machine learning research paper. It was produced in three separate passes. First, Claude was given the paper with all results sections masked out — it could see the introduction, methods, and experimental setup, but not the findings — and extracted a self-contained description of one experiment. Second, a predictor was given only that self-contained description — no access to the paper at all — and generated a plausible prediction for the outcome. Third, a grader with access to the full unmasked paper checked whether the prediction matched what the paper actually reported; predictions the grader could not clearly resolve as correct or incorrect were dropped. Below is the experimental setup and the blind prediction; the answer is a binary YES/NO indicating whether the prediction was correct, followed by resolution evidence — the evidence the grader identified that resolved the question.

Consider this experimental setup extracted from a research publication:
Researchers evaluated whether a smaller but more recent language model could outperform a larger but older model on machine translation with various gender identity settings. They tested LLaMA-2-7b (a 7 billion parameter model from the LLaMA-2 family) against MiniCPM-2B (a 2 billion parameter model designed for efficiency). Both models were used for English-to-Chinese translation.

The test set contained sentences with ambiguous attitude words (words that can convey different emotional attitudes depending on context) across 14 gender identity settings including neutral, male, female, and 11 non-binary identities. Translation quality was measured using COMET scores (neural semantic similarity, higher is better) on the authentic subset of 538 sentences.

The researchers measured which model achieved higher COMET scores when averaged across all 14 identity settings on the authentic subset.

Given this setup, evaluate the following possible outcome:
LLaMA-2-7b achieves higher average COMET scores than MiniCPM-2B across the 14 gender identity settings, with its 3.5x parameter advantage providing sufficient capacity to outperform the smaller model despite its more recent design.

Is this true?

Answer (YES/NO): NO